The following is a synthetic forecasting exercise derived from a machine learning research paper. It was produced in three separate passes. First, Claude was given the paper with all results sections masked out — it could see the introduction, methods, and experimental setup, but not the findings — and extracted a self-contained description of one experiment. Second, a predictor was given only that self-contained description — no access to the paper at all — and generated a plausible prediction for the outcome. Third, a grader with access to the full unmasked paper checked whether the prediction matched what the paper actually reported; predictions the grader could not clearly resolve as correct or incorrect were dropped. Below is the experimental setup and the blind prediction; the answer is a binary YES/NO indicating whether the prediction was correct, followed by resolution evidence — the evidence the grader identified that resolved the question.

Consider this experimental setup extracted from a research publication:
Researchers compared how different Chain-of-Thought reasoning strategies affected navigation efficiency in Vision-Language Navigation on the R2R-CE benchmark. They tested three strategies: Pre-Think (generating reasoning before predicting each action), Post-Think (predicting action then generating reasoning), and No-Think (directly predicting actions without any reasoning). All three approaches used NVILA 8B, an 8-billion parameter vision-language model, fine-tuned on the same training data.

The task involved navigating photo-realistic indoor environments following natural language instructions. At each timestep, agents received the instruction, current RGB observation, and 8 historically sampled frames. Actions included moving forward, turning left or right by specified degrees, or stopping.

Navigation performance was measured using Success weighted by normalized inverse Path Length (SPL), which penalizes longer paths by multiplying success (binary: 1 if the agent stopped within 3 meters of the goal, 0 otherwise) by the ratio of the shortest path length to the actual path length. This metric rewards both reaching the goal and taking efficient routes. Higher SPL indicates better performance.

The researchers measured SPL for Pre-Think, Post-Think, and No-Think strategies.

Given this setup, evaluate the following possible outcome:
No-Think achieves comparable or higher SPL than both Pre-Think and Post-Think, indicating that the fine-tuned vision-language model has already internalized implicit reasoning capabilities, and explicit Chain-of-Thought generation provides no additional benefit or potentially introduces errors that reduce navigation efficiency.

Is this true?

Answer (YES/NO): YES